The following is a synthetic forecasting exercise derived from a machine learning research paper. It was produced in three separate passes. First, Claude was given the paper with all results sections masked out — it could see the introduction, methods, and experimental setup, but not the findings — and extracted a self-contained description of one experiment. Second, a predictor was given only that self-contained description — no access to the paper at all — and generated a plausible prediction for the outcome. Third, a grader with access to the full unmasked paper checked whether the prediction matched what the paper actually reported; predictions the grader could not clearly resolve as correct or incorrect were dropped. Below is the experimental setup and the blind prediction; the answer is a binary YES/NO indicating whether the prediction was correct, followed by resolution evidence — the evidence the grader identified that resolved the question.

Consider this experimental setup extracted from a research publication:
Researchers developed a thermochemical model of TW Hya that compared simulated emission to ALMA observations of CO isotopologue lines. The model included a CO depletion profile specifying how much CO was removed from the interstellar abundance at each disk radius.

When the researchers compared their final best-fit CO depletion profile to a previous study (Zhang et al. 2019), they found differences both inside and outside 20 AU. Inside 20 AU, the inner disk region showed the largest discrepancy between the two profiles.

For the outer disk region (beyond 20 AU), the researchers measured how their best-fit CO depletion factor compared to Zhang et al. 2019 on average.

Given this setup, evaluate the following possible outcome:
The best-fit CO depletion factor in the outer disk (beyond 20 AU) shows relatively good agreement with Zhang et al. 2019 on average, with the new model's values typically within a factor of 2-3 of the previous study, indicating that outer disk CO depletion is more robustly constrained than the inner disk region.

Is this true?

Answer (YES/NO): YES